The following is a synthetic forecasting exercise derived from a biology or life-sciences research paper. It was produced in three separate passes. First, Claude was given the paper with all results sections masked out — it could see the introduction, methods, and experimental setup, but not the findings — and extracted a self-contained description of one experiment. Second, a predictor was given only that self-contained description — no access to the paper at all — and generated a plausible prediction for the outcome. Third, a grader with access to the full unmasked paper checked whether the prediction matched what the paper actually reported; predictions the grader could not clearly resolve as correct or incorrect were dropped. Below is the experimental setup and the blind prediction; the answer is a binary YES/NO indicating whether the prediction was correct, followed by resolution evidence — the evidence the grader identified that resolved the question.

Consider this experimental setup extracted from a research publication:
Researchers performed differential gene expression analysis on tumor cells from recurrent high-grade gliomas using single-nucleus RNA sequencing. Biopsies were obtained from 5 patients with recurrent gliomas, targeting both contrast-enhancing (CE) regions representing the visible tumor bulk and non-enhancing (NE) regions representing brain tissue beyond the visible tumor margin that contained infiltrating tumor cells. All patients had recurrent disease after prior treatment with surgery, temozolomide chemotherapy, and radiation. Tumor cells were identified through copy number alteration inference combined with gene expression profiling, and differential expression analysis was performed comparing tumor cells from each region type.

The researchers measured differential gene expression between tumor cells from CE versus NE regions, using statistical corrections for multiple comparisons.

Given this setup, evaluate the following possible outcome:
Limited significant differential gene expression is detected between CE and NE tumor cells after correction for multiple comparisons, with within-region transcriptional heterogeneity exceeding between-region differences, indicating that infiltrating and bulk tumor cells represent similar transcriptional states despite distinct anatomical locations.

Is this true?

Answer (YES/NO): NO